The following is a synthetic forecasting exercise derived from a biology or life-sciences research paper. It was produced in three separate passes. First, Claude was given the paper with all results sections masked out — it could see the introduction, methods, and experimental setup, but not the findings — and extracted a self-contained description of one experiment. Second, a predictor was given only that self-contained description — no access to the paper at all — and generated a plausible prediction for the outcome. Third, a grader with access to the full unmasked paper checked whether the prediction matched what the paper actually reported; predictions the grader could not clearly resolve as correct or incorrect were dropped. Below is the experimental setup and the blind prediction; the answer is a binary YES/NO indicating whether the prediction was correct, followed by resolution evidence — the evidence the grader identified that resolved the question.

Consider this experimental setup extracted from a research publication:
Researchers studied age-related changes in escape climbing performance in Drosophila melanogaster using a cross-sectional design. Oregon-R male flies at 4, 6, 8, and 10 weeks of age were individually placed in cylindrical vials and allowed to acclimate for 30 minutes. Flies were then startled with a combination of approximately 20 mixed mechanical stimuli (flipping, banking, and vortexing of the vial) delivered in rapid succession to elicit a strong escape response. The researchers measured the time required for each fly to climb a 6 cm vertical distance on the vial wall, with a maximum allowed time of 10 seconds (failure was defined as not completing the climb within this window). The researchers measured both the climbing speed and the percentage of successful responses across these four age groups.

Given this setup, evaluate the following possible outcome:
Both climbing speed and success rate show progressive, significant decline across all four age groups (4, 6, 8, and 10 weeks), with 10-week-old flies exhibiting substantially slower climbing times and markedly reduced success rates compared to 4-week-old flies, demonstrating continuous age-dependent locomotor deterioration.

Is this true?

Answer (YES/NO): NO